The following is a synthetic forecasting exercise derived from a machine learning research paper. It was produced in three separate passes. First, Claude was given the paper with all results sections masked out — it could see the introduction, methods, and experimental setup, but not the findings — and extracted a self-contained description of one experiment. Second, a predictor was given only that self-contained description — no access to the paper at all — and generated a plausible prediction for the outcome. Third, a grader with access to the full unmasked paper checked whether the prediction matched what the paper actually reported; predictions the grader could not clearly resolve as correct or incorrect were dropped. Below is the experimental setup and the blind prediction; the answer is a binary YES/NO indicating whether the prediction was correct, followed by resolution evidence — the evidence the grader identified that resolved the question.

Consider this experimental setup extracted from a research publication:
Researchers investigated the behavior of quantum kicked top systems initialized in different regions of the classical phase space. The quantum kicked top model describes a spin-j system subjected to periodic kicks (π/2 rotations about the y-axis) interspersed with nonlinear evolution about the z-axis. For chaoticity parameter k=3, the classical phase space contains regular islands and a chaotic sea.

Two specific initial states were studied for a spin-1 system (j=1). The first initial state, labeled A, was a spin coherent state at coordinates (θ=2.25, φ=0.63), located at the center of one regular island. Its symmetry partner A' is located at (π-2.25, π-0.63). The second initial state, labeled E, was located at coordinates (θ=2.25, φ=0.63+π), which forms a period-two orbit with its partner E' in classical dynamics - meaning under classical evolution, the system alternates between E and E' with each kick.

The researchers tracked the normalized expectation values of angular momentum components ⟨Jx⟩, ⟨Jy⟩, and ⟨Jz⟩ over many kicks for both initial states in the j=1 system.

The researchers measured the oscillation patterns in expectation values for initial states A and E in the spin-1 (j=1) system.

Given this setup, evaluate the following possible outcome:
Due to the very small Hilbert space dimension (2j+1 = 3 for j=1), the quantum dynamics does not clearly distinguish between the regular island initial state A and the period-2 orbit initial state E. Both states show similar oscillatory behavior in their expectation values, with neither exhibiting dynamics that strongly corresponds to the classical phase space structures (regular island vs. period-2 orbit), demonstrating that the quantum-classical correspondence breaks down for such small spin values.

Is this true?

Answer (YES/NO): NO